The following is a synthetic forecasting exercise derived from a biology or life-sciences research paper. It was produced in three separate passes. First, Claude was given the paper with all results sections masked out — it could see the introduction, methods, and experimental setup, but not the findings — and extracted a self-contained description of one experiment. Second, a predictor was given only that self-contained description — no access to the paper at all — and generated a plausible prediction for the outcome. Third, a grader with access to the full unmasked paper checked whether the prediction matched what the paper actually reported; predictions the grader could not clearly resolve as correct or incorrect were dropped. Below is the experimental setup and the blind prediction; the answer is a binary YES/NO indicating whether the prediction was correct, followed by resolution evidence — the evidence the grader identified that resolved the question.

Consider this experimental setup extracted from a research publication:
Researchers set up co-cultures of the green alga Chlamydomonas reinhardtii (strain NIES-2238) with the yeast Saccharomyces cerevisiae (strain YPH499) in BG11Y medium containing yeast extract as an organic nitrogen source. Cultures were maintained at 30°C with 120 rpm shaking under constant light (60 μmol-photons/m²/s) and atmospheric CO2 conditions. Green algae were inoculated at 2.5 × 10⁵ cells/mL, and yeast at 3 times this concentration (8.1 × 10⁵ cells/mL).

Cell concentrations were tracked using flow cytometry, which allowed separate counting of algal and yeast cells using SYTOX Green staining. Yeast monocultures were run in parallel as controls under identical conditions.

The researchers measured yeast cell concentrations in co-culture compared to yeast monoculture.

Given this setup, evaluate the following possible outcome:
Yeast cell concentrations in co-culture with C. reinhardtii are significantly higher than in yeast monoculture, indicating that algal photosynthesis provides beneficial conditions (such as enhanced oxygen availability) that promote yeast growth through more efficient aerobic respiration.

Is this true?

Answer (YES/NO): NO